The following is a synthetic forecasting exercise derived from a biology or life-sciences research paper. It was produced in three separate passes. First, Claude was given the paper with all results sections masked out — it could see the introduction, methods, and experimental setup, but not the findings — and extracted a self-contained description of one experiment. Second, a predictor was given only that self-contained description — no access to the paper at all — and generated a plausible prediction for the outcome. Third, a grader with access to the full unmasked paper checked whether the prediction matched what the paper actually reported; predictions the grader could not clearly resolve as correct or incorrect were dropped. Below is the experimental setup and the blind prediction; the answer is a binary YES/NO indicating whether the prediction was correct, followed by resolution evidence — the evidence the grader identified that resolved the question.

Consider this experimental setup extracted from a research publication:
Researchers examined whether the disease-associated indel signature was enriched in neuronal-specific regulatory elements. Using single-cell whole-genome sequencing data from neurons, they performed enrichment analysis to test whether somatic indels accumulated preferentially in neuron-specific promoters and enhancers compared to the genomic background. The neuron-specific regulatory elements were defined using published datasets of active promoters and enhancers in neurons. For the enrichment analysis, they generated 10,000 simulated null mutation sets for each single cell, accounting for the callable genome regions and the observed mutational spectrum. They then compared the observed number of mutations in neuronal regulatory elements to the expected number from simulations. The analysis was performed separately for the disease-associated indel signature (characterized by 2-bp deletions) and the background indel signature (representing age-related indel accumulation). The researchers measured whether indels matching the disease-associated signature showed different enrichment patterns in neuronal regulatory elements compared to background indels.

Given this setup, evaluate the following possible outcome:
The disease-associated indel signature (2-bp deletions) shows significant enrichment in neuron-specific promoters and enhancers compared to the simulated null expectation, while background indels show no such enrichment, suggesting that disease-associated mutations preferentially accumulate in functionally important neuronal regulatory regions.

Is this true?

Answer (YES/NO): NO